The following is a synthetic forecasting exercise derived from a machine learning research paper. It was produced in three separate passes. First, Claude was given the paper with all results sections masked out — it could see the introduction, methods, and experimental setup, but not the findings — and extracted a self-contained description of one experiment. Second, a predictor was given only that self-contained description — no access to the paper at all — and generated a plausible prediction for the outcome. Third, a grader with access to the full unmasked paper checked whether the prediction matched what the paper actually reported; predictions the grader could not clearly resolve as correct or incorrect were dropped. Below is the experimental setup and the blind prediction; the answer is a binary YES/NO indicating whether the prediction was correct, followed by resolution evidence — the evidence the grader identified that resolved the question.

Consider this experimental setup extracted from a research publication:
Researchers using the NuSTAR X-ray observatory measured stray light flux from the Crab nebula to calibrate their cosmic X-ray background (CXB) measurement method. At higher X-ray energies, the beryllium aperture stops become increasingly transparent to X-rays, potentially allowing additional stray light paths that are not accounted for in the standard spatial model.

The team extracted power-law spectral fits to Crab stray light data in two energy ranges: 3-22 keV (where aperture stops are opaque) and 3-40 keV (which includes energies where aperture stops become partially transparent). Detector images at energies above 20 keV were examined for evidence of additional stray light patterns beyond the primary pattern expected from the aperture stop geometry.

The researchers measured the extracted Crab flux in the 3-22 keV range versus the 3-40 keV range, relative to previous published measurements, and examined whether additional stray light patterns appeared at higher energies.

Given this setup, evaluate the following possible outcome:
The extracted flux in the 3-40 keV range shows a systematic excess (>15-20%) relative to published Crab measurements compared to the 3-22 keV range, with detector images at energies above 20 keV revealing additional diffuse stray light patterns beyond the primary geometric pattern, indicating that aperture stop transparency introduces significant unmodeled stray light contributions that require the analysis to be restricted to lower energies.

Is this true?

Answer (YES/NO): NO